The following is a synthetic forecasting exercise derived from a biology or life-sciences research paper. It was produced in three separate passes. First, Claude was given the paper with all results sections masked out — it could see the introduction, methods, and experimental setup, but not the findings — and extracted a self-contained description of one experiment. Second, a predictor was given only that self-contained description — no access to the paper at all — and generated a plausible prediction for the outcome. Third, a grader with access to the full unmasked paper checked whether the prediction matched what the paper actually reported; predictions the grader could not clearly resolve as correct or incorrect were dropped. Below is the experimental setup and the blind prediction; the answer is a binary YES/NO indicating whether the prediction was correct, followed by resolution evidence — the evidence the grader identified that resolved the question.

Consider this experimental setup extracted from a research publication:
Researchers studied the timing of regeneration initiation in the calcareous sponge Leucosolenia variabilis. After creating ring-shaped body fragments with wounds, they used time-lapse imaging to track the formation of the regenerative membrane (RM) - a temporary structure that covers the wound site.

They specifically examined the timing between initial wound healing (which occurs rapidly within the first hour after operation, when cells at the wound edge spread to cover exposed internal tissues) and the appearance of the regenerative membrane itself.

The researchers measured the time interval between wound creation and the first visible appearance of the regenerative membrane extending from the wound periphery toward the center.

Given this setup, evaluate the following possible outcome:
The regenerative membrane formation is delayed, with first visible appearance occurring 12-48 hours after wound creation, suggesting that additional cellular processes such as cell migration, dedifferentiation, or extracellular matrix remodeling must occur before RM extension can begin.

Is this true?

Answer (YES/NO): YES